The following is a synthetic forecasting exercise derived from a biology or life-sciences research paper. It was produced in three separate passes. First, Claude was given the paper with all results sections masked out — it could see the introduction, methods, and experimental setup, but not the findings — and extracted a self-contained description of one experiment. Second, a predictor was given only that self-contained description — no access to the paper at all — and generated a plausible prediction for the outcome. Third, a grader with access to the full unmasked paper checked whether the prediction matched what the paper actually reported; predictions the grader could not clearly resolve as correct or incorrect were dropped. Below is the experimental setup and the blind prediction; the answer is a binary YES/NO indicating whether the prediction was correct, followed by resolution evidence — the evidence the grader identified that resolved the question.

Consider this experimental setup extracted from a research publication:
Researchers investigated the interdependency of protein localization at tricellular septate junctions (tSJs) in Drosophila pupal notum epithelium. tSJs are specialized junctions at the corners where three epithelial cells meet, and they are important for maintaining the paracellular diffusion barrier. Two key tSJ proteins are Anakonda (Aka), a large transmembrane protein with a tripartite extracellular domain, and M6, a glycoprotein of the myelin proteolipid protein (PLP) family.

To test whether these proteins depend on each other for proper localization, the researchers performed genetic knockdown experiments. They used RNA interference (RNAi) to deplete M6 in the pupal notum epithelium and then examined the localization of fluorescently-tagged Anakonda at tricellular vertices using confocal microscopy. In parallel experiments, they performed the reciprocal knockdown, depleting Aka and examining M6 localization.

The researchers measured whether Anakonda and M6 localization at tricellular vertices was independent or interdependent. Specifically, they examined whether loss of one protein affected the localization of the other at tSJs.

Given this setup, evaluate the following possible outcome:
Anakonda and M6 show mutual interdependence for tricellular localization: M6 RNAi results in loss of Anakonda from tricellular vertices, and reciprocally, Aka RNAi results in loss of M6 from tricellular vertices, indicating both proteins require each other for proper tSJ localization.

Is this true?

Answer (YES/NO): YES